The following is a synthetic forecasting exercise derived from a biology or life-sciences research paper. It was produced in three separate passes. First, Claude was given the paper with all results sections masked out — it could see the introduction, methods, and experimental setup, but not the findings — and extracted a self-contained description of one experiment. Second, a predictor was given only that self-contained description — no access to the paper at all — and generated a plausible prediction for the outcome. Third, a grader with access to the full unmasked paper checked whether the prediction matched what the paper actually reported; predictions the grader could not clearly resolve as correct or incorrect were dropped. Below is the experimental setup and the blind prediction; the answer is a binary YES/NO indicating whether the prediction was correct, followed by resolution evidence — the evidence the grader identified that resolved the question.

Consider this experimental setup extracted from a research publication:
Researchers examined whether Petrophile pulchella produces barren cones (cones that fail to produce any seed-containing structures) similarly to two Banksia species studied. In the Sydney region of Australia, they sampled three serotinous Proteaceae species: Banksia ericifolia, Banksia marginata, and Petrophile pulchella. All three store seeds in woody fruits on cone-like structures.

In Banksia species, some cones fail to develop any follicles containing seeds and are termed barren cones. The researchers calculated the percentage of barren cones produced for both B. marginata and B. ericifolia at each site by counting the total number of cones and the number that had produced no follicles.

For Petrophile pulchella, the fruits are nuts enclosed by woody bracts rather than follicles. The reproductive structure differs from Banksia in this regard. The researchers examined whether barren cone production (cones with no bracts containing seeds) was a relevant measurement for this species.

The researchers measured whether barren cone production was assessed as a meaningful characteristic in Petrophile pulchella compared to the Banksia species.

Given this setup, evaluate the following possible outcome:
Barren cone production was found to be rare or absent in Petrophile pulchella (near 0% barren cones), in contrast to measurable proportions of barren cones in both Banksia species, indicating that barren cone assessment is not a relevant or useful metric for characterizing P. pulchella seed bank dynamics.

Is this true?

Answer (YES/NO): NO